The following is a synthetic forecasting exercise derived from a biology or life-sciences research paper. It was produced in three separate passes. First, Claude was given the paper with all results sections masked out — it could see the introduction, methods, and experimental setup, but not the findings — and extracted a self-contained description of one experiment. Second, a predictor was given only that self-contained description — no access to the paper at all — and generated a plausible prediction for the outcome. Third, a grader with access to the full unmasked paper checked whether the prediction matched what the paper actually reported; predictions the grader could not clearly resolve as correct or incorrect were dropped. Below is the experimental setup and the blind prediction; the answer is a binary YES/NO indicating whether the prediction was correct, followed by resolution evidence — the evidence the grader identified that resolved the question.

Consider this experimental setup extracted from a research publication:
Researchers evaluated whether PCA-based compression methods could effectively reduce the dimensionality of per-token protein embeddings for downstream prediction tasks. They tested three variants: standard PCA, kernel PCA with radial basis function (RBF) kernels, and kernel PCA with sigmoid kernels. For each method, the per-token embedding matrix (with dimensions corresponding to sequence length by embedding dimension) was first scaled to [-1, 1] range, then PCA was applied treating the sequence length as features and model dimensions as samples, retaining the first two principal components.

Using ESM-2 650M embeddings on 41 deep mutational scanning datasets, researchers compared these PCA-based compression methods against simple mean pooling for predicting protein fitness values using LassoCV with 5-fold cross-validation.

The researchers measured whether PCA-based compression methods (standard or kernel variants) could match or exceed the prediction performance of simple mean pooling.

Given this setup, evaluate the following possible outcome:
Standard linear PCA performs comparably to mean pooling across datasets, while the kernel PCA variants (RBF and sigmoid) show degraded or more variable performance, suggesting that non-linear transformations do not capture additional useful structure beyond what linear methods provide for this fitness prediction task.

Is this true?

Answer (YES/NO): NO